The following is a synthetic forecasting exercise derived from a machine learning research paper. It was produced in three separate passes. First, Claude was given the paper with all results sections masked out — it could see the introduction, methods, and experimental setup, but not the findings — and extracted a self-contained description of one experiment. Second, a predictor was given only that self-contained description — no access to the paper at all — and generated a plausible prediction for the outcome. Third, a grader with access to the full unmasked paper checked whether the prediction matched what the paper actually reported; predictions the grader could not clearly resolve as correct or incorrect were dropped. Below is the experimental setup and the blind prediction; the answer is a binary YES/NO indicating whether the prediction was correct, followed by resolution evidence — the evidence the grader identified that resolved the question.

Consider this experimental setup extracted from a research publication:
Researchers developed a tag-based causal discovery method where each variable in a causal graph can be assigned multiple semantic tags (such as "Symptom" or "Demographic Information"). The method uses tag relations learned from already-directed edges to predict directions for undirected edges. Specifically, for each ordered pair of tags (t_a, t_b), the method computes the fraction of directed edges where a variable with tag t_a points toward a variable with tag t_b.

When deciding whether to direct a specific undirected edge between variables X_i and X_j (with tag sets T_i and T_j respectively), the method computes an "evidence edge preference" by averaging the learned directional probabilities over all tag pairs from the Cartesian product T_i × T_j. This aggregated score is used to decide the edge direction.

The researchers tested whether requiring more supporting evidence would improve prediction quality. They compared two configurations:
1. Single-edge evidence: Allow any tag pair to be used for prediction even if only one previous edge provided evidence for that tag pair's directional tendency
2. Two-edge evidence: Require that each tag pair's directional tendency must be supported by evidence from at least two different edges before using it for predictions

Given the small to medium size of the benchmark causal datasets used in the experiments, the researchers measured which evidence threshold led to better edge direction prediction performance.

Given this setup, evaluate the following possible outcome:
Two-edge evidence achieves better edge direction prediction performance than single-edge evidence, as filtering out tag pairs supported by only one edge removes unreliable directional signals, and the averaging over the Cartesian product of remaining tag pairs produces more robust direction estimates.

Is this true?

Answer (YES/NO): NO